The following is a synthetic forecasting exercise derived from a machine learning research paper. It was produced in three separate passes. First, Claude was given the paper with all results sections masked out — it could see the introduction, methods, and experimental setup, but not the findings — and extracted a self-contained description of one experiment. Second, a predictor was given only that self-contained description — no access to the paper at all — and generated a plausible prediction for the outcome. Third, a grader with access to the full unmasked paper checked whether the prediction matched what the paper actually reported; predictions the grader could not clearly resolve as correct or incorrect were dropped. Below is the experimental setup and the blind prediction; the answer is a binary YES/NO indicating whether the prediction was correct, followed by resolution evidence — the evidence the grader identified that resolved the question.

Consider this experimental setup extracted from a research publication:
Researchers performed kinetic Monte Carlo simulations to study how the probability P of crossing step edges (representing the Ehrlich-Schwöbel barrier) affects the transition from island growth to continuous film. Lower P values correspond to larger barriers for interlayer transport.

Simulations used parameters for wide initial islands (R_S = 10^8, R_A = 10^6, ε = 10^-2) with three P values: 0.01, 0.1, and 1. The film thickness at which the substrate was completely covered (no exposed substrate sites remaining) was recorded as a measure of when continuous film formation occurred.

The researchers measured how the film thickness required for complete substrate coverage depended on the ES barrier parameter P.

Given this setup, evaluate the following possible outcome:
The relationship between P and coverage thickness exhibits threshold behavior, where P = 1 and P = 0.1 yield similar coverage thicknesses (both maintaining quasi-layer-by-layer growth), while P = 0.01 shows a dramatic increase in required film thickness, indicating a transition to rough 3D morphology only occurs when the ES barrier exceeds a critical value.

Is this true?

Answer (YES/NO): NO